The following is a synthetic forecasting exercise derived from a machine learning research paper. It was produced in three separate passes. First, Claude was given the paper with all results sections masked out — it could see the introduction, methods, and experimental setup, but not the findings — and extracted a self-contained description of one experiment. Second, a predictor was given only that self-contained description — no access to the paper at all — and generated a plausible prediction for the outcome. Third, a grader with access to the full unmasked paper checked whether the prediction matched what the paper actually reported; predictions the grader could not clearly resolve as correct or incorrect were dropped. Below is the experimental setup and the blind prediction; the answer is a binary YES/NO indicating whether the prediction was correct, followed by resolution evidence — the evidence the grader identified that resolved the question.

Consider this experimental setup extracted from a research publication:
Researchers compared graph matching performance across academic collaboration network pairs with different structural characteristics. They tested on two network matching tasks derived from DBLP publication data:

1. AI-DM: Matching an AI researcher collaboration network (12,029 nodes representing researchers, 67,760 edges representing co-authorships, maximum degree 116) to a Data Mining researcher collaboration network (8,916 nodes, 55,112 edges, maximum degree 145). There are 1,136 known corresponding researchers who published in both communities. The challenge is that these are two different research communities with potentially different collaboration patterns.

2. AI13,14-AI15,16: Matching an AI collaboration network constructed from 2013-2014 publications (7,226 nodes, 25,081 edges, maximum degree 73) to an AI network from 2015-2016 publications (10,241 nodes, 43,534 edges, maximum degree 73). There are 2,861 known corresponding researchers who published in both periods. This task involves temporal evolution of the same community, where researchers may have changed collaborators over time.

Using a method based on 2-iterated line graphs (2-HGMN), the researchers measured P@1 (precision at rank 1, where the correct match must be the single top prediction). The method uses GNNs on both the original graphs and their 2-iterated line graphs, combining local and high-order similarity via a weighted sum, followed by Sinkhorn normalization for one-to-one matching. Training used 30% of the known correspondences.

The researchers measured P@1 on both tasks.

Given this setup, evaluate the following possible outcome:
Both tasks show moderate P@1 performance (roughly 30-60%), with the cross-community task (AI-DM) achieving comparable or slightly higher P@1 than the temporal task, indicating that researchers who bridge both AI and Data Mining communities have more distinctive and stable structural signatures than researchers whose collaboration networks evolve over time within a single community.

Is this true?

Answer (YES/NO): NO